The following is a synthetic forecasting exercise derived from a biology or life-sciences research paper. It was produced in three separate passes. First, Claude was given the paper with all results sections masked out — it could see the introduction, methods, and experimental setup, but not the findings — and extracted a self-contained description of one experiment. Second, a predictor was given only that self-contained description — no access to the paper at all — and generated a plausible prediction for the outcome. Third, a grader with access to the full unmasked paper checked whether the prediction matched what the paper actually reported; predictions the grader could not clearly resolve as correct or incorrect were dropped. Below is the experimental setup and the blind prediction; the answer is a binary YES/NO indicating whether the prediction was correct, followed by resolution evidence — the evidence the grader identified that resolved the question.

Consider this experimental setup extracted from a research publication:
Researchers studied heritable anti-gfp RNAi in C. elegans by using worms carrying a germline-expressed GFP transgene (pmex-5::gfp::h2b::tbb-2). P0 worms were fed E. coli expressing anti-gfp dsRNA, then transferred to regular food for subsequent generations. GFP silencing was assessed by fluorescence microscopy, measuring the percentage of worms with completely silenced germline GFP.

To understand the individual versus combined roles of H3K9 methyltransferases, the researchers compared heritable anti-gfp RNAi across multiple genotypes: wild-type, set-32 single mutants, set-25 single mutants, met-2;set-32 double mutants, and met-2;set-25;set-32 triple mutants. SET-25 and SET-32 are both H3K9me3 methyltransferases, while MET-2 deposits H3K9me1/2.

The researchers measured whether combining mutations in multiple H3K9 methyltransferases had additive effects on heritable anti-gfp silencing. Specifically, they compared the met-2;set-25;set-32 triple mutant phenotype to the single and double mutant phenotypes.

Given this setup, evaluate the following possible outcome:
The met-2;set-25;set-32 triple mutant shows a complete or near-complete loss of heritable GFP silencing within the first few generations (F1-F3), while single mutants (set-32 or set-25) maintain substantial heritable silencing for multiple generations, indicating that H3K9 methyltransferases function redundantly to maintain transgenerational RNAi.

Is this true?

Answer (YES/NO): NO